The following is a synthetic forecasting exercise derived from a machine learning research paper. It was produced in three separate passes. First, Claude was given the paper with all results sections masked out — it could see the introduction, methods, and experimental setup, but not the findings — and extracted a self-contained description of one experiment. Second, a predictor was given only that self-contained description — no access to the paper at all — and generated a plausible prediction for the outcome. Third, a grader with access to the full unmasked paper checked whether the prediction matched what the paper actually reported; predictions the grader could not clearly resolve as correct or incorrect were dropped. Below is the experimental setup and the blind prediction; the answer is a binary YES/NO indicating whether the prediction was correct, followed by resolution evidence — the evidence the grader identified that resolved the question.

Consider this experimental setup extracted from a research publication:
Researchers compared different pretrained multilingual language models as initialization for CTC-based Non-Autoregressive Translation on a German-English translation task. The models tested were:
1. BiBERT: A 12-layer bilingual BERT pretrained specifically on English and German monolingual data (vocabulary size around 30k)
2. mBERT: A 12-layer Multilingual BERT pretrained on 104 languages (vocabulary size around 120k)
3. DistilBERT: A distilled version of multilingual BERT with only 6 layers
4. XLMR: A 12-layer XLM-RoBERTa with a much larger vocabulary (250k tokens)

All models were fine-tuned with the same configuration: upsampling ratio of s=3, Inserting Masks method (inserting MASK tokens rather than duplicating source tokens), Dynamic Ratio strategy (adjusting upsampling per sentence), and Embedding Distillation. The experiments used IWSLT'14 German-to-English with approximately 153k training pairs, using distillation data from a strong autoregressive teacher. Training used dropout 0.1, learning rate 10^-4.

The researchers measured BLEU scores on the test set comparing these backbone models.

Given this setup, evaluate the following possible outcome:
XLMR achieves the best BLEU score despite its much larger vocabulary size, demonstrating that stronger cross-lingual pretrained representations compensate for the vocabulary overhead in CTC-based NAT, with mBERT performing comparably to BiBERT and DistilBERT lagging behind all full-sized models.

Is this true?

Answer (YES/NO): NO